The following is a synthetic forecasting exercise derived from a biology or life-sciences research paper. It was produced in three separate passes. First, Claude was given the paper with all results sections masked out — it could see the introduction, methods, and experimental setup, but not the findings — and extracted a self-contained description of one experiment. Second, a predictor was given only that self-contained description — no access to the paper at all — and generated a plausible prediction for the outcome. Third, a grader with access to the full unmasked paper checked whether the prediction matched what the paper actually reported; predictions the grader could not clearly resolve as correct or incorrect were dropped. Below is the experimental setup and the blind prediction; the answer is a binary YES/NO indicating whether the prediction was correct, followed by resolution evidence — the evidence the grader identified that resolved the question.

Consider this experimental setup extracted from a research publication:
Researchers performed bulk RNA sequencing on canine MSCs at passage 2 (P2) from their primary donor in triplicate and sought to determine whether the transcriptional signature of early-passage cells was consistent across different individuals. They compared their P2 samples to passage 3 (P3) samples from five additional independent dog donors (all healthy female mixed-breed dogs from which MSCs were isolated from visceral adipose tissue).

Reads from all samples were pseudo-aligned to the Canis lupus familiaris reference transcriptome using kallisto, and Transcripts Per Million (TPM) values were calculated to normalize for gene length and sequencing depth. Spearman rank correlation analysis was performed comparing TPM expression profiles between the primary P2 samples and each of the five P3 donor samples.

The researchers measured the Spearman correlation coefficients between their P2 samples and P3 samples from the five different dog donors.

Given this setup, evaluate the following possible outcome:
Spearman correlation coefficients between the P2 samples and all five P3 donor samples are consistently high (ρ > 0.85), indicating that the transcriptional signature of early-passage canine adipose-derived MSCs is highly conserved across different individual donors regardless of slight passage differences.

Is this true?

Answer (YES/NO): YES